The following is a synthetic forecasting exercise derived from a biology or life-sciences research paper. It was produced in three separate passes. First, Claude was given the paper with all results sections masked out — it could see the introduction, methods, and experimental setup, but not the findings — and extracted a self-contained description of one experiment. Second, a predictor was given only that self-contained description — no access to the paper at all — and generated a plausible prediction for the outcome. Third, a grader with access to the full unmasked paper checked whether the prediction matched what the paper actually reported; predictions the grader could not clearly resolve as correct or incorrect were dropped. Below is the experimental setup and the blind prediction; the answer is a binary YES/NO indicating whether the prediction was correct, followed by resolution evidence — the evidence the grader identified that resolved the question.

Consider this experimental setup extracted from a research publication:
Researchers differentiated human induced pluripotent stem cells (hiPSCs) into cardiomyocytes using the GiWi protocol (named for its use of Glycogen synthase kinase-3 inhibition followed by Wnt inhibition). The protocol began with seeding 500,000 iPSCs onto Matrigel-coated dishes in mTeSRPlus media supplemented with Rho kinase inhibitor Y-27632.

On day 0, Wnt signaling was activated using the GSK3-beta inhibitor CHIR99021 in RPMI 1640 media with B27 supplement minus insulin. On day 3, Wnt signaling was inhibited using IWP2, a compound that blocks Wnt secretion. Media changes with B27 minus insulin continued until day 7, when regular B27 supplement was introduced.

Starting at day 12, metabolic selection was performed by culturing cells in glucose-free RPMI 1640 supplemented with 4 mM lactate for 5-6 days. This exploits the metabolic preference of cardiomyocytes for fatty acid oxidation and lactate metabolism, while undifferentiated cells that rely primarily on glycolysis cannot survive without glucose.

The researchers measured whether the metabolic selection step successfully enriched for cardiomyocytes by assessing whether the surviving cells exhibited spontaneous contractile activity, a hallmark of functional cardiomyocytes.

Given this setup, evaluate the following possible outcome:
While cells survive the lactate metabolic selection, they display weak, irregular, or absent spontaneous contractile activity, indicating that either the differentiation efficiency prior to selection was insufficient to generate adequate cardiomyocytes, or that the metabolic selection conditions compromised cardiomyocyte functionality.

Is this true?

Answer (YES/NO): NO